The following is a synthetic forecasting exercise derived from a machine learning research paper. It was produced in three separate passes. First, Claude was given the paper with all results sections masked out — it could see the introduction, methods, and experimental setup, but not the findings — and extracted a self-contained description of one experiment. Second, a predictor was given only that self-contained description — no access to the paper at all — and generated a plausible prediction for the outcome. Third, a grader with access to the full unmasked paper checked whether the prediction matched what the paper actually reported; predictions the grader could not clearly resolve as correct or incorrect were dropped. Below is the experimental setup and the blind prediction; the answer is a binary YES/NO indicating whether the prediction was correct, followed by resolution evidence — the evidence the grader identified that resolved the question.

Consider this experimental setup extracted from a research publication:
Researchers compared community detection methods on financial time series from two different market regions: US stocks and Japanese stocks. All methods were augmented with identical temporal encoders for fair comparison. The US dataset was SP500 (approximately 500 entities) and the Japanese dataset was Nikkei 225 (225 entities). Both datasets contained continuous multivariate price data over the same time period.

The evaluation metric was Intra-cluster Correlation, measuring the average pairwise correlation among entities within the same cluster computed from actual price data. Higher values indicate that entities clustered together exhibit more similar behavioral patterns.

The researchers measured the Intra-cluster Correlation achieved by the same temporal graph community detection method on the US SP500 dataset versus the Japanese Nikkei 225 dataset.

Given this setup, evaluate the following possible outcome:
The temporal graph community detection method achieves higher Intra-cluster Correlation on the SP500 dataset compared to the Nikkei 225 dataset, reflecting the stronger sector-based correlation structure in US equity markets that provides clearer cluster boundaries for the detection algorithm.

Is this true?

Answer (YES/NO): NO